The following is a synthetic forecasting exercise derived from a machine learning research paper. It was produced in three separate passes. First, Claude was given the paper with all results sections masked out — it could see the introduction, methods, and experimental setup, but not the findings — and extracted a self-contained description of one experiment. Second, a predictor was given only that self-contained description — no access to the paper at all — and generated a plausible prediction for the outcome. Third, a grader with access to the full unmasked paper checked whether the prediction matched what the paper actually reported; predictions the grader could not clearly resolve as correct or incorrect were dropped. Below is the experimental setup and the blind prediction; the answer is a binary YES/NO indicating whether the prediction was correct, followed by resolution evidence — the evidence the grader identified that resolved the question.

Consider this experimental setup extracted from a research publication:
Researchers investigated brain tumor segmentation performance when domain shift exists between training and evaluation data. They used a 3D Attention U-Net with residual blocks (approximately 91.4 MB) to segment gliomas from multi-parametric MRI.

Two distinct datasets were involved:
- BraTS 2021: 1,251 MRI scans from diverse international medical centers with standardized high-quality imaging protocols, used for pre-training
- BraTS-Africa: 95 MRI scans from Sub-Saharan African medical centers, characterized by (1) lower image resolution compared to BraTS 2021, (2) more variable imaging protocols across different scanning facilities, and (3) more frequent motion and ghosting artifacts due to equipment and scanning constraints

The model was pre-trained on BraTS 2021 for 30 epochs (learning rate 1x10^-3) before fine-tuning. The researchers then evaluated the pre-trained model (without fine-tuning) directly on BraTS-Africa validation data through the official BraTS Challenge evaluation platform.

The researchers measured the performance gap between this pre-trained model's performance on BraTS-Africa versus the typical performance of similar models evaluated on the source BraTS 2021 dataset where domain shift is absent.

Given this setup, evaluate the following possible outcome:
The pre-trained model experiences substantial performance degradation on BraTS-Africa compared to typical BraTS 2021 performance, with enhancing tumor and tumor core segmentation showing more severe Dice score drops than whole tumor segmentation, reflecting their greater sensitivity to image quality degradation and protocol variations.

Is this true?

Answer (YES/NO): YES